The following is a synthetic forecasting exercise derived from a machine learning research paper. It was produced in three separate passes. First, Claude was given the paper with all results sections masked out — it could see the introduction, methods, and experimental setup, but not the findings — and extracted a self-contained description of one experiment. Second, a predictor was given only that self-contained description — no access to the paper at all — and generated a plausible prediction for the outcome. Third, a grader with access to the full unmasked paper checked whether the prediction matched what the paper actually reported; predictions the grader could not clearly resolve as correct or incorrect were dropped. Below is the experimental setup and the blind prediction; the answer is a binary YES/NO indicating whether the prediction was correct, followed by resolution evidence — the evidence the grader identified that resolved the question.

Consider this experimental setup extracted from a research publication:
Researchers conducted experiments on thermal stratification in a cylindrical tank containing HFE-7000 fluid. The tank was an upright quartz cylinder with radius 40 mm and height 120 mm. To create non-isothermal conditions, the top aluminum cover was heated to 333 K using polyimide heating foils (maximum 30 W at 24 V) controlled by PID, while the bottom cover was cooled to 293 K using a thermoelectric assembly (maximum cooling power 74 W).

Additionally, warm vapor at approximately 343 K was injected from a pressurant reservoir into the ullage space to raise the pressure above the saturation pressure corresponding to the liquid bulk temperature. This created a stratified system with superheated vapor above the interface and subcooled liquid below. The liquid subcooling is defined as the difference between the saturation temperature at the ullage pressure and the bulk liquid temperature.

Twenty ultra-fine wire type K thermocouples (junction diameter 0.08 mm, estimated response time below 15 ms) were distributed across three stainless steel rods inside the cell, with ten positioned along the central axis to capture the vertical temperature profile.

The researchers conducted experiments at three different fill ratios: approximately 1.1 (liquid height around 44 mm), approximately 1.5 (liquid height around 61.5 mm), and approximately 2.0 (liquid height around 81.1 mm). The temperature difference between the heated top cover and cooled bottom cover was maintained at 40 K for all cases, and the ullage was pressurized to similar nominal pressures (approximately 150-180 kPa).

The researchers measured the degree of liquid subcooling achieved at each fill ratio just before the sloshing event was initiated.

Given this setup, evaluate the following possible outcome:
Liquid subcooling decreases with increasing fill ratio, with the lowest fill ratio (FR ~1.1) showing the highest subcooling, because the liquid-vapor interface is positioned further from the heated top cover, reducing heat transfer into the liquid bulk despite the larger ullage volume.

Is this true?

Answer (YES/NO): YES